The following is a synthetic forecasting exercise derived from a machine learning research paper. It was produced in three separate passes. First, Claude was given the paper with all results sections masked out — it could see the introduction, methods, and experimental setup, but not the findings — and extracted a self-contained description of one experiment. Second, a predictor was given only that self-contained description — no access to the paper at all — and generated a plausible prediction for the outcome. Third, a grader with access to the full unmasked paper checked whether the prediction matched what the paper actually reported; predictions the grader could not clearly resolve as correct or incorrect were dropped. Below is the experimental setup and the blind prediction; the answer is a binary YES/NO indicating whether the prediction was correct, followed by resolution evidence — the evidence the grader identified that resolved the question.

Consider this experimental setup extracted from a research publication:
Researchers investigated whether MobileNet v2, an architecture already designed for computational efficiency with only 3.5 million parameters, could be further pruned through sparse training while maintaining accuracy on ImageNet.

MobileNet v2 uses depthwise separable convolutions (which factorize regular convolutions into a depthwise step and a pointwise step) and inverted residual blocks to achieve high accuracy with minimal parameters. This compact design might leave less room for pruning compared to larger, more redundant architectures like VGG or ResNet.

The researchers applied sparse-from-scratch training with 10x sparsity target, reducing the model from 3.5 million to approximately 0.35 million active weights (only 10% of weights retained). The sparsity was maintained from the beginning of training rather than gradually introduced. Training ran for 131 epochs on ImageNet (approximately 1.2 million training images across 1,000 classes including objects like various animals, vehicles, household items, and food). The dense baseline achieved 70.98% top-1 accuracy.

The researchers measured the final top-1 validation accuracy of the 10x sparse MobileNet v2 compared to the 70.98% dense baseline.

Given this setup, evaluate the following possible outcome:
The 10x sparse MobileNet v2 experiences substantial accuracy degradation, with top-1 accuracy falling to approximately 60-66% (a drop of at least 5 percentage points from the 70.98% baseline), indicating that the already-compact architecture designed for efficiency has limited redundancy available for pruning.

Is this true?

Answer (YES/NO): NO